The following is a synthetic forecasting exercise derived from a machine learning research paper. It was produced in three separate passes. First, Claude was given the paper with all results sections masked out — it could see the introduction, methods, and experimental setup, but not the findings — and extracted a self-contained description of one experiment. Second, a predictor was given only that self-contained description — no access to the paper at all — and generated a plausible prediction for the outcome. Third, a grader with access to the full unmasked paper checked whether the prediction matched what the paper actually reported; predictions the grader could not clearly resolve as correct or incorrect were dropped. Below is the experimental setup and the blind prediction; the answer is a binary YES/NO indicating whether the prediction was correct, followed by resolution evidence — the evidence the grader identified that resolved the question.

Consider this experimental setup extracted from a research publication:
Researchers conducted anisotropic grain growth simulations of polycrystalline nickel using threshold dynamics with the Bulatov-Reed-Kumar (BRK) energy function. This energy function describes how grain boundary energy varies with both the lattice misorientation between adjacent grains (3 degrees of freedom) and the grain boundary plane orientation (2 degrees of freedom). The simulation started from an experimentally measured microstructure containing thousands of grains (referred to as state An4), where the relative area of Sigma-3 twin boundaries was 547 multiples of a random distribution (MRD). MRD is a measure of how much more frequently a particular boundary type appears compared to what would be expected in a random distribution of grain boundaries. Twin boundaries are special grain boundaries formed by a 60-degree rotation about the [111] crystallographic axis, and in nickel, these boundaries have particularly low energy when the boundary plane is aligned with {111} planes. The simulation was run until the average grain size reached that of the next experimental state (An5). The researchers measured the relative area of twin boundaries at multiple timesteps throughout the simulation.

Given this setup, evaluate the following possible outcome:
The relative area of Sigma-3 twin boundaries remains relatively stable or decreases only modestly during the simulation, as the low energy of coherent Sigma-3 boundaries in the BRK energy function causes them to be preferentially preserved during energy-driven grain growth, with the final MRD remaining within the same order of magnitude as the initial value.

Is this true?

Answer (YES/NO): NO